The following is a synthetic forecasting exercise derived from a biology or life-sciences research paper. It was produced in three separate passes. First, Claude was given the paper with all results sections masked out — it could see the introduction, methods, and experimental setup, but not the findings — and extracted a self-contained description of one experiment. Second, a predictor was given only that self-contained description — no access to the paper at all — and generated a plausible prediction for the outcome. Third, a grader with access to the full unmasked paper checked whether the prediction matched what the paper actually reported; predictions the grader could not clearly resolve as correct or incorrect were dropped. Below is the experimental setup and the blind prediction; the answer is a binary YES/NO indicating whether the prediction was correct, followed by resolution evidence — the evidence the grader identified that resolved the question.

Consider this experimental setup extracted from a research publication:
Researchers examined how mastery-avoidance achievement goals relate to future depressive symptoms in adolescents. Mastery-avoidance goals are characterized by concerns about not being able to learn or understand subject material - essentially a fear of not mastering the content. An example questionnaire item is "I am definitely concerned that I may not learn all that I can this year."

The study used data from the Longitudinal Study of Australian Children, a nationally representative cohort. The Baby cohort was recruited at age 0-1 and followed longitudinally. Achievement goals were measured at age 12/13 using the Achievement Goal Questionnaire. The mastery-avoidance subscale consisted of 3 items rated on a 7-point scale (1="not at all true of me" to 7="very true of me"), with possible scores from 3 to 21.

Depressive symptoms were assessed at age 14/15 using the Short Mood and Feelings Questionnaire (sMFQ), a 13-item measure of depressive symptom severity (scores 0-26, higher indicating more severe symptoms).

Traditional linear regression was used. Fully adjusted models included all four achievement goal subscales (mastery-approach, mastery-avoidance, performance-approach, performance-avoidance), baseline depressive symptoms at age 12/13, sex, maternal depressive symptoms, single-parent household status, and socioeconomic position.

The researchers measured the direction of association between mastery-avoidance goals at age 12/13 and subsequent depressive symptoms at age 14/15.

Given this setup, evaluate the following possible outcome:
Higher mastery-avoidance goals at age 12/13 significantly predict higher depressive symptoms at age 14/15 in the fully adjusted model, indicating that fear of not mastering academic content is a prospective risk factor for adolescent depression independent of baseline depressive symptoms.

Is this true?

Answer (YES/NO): YES